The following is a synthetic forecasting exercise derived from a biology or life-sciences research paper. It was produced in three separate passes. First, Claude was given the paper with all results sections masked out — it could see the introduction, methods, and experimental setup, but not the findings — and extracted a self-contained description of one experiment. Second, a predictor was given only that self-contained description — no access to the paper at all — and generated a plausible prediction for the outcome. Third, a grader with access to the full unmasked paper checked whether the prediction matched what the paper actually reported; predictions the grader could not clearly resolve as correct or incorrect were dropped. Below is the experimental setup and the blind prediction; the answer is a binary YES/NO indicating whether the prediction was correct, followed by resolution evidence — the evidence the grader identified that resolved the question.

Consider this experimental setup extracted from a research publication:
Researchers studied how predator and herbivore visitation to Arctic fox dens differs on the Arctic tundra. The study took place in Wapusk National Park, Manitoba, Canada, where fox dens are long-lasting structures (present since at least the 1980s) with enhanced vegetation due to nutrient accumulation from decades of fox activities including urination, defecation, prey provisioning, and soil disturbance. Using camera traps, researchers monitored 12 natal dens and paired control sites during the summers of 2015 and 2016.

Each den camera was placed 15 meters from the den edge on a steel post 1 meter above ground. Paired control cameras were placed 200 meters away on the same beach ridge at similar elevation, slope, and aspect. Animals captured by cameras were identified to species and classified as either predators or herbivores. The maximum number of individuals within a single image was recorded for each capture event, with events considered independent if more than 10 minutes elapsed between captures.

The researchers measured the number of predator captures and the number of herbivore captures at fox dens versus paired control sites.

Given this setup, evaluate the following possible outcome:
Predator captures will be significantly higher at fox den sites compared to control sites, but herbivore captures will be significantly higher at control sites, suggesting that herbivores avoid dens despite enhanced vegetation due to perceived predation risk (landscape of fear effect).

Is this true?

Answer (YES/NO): NO